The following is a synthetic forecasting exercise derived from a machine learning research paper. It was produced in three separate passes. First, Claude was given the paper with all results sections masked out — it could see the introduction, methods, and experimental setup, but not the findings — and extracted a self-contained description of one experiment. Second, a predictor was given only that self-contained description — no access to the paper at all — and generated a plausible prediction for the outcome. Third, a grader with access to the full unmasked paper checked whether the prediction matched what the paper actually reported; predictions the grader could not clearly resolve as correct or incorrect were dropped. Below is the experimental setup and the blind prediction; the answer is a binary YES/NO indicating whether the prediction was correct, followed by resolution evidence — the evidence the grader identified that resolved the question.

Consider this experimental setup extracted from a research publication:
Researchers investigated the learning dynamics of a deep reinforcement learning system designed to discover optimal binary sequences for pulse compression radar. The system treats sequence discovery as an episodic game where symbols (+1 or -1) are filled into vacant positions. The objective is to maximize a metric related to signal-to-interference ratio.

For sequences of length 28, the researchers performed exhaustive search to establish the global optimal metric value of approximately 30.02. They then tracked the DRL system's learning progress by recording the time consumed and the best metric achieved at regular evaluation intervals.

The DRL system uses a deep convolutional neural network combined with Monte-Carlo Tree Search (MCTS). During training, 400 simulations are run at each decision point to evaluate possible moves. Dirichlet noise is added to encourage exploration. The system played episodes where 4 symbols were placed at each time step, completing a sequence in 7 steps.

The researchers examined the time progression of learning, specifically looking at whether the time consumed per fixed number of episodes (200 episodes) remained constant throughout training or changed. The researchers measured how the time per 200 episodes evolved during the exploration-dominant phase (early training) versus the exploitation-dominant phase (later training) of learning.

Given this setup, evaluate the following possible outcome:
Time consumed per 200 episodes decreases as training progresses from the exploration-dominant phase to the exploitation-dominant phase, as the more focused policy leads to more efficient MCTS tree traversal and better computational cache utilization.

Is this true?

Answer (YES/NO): NO